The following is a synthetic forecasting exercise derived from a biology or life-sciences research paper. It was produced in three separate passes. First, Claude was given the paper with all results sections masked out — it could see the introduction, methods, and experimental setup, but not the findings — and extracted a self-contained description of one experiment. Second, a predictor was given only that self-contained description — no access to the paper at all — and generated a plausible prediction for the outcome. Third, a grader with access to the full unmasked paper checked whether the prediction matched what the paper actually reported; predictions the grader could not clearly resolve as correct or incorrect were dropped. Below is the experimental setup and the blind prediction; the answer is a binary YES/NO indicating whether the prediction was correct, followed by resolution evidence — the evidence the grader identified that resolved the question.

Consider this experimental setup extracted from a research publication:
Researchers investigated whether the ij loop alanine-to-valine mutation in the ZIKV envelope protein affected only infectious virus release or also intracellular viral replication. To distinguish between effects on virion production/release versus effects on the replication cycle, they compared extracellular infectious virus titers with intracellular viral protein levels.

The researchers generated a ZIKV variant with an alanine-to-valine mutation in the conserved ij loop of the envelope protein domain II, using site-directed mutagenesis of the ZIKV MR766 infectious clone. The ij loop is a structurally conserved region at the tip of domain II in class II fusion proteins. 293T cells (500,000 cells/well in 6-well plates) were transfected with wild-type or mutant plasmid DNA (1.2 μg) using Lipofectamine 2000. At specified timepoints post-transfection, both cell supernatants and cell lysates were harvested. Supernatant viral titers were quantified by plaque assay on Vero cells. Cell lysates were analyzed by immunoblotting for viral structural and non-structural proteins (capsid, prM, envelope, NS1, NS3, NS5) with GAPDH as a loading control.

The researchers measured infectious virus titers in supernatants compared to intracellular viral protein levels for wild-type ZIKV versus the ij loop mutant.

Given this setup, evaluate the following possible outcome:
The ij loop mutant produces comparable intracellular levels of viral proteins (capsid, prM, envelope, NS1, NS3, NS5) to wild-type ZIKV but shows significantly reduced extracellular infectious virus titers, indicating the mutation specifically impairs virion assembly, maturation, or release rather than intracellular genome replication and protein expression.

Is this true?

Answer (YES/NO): NO